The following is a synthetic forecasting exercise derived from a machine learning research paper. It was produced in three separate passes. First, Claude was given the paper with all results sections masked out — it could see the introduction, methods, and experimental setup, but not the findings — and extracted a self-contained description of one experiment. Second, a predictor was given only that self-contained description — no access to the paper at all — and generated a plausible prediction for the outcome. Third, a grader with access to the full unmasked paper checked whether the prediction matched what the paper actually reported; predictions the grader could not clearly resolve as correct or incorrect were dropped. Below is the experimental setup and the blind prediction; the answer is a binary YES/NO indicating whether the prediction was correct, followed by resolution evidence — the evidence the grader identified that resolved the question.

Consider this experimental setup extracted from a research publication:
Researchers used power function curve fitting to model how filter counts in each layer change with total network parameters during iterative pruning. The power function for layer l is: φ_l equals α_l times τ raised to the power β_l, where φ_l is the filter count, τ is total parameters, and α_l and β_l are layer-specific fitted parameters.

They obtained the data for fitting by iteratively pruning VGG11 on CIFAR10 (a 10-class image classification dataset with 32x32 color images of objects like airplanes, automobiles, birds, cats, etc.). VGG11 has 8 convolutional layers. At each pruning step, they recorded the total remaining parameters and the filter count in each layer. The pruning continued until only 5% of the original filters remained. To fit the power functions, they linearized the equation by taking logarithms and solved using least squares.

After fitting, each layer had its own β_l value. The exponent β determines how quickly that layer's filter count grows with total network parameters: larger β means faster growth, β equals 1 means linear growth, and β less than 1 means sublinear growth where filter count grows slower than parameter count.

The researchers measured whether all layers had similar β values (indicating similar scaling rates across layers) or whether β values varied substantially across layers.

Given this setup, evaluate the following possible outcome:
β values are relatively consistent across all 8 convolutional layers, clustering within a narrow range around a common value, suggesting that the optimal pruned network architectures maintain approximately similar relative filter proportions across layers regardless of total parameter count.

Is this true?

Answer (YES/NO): NO